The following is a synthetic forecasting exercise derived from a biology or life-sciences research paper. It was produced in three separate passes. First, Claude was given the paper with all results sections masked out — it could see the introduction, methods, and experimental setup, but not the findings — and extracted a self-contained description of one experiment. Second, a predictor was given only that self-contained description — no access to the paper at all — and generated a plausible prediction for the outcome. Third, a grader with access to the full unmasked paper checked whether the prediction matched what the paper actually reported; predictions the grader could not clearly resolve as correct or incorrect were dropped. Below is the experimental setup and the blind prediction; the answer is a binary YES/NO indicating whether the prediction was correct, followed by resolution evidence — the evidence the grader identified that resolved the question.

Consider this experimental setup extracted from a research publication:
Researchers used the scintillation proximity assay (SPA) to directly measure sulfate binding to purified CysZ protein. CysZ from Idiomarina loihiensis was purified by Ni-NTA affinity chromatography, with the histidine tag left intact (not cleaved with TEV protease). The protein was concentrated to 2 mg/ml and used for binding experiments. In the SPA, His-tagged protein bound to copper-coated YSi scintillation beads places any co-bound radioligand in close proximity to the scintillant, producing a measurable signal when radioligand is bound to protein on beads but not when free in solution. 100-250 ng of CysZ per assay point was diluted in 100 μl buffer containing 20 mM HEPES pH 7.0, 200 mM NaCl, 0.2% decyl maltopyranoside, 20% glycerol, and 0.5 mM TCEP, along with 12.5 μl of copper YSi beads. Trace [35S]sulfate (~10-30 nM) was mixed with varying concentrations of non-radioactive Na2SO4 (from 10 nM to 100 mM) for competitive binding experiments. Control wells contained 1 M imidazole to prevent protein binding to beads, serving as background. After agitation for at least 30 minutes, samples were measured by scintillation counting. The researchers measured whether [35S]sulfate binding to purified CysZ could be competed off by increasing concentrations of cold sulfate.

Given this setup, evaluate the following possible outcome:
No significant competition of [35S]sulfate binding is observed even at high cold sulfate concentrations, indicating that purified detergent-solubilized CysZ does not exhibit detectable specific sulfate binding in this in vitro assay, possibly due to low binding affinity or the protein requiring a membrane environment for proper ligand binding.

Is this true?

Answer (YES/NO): NO